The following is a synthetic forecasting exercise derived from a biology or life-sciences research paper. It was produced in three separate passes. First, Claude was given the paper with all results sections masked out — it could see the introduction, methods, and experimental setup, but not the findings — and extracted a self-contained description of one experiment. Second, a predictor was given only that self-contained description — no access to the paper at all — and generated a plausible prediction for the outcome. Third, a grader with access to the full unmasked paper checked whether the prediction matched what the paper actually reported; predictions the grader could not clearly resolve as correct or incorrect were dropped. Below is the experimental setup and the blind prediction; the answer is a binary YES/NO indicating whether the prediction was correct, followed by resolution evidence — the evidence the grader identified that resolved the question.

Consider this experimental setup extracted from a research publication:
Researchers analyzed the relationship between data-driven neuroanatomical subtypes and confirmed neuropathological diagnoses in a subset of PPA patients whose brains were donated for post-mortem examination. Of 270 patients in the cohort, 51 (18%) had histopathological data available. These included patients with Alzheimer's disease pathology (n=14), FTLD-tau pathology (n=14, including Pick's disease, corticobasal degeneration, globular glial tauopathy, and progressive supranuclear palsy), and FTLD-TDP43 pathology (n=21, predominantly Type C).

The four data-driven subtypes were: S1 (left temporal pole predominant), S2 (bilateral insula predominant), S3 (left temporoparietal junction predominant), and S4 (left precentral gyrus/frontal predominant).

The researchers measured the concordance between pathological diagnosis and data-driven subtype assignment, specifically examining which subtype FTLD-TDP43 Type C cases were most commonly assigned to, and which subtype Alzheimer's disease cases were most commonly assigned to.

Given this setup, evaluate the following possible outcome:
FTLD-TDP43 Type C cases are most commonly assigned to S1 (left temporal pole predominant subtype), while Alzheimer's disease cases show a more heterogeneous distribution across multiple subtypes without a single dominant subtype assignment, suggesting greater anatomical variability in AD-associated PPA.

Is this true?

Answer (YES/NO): NO